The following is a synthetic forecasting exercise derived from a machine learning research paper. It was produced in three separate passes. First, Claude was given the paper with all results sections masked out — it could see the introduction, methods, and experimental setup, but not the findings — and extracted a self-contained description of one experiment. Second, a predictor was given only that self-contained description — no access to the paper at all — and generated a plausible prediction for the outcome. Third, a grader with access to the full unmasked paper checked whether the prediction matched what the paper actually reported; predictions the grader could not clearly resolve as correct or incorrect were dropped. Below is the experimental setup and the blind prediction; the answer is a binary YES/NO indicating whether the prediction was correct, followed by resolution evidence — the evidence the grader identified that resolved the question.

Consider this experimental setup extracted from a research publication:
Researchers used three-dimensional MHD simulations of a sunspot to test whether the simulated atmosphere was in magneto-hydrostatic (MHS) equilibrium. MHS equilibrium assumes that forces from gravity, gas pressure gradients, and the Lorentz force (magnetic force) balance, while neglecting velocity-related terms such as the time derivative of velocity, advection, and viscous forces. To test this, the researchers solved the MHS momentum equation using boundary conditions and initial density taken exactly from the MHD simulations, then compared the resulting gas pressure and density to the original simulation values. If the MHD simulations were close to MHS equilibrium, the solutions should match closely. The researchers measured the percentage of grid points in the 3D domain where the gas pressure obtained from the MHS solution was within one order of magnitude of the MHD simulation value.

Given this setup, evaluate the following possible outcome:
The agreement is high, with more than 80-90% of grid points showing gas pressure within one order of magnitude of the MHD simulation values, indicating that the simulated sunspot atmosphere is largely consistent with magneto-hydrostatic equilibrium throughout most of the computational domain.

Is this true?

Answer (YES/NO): YES